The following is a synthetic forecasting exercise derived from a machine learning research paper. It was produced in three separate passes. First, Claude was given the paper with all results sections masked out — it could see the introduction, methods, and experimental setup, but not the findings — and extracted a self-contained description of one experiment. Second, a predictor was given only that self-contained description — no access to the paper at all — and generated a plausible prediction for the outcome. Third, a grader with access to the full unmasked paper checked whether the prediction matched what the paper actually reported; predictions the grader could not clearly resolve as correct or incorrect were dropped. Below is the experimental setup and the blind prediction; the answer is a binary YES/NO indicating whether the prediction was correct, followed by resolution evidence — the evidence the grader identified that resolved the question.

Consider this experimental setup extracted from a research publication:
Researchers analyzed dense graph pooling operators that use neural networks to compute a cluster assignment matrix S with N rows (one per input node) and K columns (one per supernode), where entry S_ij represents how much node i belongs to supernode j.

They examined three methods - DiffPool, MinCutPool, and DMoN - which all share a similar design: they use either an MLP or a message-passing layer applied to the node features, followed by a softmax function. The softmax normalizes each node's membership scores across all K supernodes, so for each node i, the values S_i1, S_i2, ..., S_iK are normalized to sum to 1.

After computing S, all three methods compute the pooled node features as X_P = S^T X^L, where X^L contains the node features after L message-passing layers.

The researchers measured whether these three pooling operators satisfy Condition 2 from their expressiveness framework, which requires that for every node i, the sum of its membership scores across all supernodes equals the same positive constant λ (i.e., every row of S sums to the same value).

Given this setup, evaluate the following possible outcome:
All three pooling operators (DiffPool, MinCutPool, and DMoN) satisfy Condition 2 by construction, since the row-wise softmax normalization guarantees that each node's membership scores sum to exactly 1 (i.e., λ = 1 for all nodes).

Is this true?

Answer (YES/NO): YES